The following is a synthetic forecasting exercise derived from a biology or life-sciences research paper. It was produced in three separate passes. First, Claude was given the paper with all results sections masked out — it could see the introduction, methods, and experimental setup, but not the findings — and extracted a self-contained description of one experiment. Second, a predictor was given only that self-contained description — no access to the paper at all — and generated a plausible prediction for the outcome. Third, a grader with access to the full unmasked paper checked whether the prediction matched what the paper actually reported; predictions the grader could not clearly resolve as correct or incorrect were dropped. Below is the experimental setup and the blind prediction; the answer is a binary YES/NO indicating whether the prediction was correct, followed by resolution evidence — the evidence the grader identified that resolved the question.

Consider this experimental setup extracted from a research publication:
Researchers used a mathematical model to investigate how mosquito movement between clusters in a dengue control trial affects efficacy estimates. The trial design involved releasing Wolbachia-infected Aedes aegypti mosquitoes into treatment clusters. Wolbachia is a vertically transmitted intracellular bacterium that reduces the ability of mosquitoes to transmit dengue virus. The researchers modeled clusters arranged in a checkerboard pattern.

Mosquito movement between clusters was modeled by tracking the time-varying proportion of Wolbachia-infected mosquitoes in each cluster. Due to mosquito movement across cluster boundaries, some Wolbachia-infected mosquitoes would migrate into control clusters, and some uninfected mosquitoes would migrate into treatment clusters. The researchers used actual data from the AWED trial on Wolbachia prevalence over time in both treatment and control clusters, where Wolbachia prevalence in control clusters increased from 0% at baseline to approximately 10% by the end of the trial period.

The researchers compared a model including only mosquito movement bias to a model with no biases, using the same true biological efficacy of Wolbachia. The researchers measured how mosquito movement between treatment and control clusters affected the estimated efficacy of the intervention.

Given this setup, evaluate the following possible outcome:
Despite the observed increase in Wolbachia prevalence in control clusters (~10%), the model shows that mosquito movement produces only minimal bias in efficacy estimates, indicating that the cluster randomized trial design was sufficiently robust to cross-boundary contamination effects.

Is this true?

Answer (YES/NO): NO